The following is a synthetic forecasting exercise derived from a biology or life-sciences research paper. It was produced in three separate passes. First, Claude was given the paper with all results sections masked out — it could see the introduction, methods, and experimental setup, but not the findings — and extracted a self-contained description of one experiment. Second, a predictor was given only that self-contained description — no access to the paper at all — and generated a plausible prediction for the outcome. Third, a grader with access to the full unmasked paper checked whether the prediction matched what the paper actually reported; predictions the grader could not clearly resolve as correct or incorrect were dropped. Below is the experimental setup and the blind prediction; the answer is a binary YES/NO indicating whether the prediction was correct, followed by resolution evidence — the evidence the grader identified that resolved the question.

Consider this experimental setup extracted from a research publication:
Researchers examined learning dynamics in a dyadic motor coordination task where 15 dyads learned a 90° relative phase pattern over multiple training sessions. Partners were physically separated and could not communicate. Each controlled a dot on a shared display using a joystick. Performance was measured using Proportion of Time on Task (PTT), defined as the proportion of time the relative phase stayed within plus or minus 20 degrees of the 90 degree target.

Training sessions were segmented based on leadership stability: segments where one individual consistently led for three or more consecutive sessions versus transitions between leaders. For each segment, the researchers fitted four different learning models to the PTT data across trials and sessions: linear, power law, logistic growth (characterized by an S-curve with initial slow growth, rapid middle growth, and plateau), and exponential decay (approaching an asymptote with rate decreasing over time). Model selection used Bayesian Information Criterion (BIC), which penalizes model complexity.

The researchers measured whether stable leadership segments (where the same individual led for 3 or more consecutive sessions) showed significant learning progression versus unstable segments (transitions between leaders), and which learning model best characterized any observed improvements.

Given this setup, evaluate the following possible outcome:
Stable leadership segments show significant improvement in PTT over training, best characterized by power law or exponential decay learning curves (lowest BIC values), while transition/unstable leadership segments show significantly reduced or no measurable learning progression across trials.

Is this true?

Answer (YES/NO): NO